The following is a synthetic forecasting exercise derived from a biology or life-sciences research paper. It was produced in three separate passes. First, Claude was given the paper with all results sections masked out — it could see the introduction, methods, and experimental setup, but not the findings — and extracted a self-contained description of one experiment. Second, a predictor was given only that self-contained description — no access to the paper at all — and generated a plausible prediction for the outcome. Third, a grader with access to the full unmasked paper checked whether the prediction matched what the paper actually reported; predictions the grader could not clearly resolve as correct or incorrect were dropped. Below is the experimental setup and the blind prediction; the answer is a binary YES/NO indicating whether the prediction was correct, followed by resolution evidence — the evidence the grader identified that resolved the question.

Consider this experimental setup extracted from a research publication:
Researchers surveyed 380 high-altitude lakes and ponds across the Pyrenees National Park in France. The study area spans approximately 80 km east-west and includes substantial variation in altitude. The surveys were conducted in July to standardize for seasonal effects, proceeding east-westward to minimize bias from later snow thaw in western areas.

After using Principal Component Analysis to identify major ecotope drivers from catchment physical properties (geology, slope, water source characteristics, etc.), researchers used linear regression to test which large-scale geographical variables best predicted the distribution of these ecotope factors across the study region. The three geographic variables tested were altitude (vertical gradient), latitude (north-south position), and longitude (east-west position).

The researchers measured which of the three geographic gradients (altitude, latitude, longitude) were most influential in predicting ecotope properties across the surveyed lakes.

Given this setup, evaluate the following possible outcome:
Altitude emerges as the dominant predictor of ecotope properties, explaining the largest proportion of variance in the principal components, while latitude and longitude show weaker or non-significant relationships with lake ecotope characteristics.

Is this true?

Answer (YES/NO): NO